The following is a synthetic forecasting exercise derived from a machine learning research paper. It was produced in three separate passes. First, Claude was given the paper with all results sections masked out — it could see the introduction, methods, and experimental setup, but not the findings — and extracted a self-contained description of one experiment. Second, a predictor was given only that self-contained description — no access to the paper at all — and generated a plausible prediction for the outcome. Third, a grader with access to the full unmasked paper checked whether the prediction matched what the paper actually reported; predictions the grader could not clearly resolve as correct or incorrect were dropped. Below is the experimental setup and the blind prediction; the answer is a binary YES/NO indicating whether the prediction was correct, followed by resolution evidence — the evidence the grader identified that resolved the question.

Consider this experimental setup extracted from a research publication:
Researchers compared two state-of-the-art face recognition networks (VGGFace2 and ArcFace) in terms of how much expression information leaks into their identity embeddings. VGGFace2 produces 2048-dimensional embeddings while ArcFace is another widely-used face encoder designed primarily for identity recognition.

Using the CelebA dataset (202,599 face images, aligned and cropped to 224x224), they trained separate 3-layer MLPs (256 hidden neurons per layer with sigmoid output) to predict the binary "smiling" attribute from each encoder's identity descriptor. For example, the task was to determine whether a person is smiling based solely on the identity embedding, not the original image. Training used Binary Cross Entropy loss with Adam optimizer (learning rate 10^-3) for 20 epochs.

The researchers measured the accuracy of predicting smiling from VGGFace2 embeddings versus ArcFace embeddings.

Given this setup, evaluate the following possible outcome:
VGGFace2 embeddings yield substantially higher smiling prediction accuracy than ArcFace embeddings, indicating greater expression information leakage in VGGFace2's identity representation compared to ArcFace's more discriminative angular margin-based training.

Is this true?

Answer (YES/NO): YES